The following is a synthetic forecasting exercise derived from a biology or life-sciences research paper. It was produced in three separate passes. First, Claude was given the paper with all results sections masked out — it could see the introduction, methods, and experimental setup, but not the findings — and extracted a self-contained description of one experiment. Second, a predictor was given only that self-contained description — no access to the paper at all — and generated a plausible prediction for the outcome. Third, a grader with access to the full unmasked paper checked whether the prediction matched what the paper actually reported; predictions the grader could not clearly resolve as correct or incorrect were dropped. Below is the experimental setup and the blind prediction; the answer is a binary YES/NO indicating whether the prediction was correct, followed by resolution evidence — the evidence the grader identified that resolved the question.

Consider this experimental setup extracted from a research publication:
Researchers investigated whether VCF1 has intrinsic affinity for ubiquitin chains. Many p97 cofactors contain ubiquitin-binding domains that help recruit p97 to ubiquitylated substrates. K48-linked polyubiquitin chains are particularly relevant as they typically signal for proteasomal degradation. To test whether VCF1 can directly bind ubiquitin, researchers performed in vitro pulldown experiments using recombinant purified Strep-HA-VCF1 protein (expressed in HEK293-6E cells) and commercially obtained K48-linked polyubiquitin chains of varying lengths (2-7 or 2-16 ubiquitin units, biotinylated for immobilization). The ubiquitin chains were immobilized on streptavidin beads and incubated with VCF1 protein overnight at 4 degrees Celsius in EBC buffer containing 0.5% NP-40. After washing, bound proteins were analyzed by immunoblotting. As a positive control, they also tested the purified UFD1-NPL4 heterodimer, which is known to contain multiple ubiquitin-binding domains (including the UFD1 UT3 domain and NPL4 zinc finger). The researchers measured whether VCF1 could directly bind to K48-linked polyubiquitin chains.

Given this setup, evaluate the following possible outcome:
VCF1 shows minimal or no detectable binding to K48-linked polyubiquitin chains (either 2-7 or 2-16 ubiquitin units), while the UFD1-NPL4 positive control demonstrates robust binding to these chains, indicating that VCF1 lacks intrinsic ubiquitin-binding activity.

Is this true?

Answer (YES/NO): YES